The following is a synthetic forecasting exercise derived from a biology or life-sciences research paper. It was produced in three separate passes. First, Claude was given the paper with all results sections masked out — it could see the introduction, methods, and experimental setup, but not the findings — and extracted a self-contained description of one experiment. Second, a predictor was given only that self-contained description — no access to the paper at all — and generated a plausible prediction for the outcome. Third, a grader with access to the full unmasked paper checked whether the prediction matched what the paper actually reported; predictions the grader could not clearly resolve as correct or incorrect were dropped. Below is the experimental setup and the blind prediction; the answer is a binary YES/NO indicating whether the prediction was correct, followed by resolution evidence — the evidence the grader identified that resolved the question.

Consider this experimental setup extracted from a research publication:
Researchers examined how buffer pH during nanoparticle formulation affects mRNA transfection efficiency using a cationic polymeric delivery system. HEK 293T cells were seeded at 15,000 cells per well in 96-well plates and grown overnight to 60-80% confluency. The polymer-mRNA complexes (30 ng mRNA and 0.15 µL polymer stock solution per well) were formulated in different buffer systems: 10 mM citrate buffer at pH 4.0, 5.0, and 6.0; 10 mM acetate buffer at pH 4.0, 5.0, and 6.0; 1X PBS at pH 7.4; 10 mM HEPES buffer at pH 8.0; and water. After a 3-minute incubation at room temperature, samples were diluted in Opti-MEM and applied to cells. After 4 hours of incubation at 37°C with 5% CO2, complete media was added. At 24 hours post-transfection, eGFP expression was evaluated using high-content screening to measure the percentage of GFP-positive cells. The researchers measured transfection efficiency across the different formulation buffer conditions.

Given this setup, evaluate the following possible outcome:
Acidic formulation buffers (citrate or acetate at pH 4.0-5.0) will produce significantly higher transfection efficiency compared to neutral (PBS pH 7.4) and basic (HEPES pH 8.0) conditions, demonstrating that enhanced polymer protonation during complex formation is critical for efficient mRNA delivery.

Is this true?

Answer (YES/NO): NO